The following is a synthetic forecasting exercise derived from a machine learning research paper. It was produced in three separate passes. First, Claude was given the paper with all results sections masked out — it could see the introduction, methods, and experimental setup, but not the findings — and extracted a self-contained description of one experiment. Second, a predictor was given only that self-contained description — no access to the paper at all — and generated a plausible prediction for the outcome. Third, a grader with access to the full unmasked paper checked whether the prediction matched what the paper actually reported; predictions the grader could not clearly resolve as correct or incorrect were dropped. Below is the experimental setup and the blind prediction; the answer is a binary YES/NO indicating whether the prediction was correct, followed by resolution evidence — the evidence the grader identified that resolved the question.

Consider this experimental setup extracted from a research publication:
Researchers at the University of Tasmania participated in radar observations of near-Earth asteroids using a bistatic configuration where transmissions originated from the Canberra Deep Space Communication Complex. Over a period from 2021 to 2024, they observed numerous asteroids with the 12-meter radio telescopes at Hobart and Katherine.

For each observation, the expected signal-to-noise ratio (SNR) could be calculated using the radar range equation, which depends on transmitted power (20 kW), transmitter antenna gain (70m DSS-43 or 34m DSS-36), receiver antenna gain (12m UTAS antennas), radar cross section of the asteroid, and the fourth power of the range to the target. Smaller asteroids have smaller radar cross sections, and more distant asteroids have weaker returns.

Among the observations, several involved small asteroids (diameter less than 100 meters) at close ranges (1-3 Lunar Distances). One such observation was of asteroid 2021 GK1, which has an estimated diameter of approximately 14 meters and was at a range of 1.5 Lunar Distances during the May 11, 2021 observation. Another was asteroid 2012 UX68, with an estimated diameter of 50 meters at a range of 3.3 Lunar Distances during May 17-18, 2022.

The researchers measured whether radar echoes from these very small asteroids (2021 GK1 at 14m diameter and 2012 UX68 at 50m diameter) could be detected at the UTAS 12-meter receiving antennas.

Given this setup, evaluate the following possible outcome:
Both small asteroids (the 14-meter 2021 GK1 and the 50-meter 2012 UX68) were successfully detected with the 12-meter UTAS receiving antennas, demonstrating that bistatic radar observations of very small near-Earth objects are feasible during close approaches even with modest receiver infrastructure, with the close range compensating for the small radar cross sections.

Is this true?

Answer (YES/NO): NO